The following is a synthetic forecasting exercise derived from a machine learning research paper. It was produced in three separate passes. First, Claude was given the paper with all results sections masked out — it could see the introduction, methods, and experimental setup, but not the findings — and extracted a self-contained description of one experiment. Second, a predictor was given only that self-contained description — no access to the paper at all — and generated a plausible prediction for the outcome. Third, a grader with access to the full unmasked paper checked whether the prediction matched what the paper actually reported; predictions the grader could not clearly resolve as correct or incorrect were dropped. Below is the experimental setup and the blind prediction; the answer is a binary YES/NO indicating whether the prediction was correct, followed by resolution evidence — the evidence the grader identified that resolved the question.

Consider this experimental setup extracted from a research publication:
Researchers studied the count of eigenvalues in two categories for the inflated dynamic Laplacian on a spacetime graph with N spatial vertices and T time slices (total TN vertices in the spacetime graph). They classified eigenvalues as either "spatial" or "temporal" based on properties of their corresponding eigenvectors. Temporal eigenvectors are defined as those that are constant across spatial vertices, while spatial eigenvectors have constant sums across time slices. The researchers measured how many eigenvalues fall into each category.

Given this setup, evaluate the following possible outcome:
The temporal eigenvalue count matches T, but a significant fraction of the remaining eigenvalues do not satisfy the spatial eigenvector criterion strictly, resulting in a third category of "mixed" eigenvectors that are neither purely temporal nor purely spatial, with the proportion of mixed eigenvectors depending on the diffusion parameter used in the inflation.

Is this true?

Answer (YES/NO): NO